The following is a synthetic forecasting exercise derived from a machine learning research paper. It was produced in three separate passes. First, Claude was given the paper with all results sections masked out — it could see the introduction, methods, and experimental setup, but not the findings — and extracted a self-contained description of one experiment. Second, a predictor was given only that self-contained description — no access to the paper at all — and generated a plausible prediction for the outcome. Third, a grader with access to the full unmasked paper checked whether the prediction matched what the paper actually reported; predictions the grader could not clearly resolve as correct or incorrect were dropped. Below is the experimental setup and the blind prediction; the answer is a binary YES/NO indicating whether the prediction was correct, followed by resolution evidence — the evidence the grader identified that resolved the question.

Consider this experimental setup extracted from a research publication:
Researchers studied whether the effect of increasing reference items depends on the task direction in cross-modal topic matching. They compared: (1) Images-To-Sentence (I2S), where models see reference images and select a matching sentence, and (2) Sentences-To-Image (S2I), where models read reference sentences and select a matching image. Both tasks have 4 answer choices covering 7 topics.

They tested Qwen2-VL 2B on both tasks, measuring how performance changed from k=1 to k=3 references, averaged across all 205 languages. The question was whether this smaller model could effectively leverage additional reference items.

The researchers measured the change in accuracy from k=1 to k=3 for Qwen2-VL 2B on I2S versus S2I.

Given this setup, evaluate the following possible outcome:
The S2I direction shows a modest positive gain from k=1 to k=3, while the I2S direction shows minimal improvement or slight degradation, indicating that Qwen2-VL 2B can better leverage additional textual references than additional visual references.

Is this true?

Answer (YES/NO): YES